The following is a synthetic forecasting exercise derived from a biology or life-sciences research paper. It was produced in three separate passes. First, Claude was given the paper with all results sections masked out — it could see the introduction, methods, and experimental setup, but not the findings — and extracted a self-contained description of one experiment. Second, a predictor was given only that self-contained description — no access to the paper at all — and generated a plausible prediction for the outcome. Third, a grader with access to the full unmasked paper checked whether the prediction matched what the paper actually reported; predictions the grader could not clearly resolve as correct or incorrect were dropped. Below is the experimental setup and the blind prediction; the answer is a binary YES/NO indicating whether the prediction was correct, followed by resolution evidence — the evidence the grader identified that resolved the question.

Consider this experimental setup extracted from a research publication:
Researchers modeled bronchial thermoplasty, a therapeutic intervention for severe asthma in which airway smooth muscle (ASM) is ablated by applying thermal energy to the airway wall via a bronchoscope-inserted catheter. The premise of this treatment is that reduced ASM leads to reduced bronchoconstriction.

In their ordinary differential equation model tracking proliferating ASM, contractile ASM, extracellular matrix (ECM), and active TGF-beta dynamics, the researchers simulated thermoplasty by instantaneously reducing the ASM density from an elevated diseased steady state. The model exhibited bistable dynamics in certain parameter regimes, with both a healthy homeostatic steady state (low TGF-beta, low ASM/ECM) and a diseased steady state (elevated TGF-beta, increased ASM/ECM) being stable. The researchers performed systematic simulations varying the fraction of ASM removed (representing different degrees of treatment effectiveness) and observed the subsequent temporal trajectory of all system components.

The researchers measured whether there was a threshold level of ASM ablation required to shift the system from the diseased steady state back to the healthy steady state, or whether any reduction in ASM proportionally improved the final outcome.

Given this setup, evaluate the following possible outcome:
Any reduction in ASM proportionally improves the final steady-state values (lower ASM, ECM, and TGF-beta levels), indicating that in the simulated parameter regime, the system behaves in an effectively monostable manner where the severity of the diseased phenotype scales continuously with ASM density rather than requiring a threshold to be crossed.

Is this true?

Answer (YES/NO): NO